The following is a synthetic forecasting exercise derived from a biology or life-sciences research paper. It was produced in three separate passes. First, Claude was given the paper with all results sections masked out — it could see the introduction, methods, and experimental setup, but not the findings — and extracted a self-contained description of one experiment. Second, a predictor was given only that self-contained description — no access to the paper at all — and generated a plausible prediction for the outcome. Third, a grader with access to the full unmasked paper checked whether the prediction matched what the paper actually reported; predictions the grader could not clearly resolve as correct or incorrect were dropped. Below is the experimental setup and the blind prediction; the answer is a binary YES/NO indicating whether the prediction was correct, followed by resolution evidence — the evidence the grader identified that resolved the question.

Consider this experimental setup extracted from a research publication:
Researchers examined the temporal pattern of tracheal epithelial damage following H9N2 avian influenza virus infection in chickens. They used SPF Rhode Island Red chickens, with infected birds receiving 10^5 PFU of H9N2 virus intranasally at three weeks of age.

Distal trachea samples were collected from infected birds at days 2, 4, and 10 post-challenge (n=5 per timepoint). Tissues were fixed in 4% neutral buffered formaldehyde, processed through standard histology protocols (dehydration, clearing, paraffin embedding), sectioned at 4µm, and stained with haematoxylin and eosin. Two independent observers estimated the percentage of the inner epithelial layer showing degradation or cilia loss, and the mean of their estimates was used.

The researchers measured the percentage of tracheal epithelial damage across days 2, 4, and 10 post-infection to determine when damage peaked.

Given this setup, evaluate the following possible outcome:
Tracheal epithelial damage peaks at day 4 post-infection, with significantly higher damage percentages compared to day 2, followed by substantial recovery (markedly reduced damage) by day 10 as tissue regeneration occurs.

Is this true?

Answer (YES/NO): NO